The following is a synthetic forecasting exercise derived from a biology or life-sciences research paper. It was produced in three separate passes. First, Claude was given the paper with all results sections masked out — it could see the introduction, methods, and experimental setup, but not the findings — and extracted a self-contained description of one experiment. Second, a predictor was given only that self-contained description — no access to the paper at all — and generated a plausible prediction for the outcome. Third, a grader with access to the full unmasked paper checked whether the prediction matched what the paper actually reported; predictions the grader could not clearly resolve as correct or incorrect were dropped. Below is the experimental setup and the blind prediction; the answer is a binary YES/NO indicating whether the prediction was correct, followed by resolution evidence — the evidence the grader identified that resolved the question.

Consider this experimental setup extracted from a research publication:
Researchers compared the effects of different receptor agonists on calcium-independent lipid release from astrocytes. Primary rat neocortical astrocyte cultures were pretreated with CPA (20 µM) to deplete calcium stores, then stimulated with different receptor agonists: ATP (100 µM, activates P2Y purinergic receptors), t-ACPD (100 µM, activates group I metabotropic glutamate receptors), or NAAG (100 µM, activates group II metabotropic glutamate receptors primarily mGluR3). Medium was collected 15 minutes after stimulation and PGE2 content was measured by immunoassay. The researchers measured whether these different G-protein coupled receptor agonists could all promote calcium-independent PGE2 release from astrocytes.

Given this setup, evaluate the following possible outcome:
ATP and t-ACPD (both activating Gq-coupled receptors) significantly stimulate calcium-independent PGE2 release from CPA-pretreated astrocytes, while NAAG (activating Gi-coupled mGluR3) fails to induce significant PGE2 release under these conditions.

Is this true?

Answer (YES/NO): NO